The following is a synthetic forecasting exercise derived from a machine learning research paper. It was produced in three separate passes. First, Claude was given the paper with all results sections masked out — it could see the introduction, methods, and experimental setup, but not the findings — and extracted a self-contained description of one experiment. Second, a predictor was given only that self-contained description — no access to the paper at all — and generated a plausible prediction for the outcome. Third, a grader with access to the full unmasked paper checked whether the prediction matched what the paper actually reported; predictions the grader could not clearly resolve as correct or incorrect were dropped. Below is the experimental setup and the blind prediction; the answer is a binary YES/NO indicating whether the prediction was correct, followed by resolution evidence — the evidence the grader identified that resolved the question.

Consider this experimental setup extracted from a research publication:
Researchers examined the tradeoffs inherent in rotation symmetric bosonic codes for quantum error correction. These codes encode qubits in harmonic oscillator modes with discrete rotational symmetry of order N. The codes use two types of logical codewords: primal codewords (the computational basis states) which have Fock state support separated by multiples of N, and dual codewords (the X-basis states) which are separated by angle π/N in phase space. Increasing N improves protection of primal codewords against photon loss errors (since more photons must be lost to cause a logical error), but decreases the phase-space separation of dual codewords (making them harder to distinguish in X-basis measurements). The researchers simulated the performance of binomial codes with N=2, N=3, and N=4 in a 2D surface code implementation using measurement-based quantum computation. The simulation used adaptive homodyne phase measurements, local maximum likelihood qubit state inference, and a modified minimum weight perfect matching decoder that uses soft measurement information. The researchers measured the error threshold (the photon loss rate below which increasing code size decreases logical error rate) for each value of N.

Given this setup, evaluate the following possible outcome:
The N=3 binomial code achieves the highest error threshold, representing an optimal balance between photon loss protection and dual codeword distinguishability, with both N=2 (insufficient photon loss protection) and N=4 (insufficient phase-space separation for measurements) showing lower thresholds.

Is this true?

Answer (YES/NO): YES